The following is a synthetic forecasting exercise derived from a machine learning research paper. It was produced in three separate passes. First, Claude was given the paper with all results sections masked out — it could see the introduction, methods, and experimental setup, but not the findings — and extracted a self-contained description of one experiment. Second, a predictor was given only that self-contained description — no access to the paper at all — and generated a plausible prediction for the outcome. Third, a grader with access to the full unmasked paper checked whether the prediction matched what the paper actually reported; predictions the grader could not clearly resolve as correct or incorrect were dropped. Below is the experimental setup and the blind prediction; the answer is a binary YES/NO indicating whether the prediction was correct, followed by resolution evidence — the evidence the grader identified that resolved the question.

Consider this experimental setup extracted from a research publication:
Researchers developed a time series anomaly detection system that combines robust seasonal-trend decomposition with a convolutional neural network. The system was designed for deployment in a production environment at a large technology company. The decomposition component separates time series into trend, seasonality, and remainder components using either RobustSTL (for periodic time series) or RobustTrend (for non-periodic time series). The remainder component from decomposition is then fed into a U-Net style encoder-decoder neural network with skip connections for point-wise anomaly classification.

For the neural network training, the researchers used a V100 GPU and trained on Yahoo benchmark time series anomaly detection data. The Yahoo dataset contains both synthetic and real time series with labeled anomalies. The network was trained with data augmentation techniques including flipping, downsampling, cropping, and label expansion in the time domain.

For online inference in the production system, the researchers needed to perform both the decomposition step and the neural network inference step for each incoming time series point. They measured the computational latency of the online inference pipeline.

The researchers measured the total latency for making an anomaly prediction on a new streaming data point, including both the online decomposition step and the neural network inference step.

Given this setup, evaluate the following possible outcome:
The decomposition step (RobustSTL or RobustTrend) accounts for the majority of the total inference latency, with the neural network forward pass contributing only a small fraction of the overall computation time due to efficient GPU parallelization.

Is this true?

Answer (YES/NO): YES